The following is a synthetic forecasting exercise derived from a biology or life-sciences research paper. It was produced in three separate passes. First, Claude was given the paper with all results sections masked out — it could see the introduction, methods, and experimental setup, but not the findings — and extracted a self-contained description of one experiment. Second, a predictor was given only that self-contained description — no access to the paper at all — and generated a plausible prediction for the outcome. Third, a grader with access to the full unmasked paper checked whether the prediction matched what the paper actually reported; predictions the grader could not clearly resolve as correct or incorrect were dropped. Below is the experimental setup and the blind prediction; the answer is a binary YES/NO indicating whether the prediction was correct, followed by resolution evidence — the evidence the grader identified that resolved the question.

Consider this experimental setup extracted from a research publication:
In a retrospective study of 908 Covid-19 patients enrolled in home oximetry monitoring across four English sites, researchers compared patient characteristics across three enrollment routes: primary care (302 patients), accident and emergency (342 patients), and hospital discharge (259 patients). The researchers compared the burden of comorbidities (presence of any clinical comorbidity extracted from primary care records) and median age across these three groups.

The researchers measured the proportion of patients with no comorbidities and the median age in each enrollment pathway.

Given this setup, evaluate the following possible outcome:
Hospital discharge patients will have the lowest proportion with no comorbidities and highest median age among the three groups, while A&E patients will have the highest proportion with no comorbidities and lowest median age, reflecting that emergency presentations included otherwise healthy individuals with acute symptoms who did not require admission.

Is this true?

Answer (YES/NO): YES